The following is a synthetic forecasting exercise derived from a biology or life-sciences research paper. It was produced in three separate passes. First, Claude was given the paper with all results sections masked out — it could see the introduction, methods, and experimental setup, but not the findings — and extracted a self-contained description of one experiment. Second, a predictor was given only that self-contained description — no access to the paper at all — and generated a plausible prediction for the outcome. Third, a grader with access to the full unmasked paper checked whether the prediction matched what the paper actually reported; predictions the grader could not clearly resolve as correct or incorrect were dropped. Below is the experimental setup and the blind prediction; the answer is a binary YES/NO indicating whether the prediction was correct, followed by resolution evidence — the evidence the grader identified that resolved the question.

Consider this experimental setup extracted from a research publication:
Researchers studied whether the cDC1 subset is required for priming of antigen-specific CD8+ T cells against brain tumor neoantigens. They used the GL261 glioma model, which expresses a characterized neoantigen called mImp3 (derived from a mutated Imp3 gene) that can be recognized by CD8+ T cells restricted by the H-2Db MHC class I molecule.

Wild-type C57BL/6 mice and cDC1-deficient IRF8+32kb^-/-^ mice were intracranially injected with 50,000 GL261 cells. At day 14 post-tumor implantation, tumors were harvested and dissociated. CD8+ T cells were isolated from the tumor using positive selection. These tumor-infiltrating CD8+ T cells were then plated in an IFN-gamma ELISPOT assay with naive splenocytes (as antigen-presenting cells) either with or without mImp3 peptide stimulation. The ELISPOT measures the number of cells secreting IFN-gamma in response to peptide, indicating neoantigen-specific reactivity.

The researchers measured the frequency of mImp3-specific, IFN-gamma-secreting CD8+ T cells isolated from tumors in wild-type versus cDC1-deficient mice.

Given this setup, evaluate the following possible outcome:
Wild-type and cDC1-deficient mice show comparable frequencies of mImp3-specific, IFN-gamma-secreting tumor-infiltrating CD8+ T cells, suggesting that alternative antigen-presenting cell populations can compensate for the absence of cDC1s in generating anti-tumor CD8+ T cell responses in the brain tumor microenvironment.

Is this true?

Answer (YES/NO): NO